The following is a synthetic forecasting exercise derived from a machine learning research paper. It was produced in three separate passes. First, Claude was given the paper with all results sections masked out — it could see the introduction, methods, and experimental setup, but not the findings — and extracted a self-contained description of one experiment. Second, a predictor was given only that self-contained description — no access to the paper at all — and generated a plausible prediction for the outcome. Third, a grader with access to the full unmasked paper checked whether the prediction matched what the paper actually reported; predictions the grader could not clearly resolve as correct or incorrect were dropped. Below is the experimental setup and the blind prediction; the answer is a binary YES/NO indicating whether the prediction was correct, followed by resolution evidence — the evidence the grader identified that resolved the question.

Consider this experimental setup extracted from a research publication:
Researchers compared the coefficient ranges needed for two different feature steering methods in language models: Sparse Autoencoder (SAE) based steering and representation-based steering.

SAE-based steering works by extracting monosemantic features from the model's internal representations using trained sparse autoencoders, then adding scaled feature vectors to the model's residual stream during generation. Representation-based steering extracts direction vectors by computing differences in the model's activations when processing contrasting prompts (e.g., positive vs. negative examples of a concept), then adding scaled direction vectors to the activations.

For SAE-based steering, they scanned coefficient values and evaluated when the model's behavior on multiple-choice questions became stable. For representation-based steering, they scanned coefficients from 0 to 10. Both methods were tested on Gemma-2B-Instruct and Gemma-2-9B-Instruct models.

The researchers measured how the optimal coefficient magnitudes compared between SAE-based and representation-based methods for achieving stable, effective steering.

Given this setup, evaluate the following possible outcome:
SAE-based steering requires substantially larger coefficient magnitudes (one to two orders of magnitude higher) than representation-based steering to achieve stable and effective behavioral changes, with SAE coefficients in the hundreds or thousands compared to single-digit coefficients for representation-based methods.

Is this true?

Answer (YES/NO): YES